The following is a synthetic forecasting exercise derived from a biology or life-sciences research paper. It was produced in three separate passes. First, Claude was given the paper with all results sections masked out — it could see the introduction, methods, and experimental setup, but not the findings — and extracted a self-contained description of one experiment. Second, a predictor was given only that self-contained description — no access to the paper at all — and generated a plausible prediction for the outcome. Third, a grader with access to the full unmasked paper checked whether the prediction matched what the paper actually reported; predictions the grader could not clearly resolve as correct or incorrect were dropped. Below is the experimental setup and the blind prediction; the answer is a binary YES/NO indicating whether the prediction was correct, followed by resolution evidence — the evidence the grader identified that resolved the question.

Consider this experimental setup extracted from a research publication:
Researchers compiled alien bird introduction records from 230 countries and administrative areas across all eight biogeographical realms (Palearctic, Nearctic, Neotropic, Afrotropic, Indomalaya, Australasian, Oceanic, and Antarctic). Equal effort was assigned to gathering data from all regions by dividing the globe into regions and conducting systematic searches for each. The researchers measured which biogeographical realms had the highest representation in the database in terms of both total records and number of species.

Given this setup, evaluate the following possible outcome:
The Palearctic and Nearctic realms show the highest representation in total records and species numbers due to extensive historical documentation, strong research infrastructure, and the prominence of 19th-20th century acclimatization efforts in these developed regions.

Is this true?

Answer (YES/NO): NO